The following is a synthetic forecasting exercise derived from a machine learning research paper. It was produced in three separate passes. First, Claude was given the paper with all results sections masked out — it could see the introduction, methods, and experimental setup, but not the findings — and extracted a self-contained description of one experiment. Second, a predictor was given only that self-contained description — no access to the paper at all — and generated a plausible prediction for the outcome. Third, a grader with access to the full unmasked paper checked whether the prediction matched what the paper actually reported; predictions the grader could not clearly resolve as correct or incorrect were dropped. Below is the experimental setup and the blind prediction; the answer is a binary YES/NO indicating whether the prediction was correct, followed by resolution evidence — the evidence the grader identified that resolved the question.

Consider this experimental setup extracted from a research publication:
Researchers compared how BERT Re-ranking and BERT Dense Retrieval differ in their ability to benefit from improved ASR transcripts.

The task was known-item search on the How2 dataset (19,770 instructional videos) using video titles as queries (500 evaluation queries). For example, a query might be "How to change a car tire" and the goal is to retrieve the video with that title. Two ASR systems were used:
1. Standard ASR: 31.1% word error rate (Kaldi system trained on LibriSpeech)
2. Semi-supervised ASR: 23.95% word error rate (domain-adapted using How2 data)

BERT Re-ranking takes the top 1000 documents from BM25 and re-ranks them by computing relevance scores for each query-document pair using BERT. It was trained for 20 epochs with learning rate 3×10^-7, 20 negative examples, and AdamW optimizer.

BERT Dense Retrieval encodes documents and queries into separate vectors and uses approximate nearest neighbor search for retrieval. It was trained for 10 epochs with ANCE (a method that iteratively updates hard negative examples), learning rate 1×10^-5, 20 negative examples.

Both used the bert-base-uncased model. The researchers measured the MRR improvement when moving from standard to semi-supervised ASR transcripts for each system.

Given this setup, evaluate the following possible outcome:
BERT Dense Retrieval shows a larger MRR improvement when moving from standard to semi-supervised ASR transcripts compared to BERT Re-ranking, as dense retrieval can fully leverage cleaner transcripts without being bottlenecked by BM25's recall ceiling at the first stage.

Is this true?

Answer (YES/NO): YES